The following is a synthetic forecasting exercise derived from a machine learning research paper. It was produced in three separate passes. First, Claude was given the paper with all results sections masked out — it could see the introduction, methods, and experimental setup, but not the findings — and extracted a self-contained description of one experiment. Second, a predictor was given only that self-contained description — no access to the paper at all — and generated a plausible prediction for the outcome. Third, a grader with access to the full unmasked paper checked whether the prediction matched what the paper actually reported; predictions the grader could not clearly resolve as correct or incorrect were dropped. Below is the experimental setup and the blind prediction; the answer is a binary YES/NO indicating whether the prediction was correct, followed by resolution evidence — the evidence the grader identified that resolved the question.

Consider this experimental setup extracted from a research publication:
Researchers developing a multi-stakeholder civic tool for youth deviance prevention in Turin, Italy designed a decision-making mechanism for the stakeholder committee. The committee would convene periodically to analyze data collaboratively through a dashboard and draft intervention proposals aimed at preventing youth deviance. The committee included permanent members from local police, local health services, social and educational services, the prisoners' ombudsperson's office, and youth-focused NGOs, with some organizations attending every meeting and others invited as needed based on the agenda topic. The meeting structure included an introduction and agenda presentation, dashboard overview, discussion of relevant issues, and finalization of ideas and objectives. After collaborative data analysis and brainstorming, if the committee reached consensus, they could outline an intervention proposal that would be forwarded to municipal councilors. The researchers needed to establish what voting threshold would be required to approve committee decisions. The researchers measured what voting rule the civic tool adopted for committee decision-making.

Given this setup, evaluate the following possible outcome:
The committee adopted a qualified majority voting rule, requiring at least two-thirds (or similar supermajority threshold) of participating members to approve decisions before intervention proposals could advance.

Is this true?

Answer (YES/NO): YES